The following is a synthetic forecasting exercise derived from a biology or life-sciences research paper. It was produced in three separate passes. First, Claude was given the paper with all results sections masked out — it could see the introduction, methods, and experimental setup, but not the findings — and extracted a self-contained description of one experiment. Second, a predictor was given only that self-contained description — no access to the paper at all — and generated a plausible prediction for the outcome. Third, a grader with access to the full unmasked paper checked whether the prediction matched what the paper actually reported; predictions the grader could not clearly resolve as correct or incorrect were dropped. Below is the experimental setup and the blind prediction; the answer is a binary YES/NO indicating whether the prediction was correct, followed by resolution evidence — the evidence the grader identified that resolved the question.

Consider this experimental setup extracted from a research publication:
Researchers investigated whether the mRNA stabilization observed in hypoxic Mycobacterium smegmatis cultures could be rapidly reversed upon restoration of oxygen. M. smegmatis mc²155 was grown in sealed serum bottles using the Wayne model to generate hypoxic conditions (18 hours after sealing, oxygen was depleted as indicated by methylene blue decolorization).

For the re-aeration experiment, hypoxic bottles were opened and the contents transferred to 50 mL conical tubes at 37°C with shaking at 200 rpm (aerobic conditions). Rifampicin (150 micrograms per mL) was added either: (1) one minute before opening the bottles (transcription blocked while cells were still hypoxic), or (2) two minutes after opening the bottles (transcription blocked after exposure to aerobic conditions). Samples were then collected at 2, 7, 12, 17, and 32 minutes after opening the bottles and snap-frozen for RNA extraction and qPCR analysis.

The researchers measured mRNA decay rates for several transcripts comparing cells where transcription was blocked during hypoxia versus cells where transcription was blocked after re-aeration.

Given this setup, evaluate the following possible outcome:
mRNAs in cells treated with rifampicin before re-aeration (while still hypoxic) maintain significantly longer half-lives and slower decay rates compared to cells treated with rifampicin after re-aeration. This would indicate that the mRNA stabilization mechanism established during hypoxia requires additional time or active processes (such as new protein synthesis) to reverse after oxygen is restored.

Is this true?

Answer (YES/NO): NO